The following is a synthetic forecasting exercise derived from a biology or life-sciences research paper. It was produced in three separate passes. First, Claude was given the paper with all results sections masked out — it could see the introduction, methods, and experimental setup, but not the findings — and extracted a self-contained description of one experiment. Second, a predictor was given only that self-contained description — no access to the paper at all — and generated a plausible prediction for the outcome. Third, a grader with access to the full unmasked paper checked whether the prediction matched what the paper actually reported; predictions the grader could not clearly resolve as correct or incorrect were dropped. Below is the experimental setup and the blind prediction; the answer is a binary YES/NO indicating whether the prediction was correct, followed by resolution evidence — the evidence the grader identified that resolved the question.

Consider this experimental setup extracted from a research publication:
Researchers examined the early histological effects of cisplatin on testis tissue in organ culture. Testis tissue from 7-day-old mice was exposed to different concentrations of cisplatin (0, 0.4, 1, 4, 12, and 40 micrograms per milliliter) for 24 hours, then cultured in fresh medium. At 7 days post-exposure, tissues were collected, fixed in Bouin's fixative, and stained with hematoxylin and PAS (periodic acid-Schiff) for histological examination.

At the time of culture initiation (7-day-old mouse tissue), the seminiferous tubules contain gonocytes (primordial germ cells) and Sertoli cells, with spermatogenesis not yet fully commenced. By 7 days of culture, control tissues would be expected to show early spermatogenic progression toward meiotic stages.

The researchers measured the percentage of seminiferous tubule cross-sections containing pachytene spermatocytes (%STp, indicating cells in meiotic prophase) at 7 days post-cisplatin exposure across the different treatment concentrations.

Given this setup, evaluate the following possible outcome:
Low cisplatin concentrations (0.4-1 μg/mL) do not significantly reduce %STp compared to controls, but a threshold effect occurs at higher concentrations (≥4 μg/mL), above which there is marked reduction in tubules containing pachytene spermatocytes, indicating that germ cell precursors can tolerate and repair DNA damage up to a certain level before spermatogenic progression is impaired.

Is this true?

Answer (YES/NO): NO